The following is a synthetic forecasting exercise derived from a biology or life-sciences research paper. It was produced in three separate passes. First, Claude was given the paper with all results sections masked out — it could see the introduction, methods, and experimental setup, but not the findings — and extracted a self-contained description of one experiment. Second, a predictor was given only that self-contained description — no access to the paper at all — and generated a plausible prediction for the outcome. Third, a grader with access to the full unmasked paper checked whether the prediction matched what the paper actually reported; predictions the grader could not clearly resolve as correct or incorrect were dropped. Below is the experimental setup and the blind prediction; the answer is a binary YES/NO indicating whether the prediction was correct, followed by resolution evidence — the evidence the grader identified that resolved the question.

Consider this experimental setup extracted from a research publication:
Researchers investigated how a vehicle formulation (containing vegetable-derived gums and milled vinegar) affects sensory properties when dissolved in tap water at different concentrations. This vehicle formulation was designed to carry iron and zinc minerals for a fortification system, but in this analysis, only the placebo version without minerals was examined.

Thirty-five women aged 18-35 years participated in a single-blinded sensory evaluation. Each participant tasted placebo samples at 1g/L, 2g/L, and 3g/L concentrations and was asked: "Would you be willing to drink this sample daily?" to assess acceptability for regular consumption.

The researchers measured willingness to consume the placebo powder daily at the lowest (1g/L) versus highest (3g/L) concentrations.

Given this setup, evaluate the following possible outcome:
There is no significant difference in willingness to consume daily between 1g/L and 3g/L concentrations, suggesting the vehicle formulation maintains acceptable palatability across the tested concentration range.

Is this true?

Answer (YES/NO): NO